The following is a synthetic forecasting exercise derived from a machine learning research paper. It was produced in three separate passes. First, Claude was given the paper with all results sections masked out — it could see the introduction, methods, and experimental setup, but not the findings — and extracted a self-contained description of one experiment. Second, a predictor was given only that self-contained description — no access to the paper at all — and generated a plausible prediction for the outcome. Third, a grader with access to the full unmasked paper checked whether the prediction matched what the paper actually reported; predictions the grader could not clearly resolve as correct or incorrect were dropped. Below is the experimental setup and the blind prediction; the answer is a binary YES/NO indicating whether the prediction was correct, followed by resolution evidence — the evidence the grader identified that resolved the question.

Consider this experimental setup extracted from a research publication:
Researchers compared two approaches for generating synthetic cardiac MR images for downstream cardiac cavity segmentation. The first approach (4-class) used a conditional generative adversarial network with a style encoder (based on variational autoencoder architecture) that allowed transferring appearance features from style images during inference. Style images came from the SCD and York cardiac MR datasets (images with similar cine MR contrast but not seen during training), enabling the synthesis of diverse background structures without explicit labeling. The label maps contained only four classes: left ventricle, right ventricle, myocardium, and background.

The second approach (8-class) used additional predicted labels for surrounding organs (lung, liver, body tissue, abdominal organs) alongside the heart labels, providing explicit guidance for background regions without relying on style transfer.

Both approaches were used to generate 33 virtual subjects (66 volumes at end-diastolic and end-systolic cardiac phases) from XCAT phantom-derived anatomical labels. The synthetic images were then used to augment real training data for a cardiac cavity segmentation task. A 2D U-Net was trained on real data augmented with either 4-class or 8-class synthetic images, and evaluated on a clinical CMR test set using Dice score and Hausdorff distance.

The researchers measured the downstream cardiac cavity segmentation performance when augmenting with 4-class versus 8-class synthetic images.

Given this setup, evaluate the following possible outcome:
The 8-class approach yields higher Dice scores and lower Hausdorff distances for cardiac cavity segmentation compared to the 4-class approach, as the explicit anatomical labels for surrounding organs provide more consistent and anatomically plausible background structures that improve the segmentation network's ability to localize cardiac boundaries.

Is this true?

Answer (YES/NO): YES